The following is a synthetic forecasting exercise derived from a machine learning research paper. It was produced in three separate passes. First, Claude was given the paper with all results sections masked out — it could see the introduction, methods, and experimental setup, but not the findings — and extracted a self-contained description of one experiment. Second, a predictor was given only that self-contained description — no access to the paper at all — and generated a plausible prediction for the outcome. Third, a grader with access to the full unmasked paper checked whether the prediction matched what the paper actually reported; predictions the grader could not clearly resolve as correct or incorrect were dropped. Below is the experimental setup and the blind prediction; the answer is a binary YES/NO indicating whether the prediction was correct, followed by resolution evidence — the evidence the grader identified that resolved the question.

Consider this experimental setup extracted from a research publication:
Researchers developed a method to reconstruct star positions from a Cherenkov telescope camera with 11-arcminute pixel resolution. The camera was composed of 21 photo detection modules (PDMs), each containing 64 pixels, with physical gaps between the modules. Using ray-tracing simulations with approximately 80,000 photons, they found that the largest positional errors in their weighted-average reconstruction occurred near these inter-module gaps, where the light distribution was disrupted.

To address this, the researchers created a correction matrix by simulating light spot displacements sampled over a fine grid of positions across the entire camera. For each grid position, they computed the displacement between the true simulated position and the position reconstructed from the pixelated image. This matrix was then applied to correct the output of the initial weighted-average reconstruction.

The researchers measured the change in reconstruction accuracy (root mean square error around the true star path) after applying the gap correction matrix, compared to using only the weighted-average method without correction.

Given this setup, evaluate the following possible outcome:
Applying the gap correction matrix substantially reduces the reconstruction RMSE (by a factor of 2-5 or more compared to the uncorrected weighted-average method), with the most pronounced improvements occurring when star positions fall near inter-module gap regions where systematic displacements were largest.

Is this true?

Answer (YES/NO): NO